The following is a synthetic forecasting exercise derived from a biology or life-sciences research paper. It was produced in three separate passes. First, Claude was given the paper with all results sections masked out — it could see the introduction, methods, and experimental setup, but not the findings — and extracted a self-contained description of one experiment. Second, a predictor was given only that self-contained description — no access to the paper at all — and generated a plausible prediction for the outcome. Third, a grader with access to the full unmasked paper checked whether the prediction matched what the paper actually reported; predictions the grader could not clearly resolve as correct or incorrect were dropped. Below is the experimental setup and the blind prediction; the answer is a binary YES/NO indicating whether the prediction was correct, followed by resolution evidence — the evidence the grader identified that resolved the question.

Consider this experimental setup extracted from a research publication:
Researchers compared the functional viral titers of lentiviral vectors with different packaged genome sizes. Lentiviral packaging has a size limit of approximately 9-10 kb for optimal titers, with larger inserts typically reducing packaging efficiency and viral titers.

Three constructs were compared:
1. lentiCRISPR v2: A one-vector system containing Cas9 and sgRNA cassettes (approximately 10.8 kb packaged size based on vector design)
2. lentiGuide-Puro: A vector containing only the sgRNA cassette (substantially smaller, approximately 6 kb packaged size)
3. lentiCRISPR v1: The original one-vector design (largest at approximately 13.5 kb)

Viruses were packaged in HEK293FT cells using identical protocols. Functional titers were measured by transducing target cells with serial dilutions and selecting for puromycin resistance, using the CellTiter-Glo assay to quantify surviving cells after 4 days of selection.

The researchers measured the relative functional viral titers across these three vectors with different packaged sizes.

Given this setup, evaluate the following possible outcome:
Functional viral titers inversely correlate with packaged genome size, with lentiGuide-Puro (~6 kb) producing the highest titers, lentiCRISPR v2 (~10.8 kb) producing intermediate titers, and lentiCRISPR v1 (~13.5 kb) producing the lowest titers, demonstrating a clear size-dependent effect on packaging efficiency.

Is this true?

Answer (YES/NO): YES